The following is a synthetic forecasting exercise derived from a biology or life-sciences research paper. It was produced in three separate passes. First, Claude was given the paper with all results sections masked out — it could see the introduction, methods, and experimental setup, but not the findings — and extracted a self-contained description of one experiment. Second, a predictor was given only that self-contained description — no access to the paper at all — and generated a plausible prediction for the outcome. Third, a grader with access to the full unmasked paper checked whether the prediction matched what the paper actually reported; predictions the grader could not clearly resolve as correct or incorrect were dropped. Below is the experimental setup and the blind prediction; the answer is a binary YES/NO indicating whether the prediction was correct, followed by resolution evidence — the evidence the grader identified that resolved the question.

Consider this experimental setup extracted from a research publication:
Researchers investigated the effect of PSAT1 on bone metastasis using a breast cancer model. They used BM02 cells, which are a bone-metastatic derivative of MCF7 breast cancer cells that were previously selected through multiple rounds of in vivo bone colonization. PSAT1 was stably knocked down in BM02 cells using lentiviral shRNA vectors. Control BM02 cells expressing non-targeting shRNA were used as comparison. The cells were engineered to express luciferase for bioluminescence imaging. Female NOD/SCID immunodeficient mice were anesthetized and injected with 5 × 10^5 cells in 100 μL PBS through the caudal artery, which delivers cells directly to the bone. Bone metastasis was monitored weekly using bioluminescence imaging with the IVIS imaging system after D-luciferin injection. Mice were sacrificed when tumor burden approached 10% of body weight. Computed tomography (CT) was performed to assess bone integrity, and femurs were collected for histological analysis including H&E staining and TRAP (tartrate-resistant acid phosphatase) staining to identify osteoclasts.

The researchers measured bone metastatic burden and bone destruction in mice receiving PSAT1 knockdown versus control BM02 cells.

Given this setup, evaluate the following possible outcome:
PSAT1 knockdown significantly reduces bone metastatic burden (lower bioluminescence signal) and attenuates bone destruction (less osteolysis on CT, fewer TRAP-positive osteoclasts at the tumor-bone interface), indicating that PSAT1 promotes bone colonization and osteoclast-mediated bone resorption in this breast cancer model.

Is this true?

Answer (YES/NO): NO